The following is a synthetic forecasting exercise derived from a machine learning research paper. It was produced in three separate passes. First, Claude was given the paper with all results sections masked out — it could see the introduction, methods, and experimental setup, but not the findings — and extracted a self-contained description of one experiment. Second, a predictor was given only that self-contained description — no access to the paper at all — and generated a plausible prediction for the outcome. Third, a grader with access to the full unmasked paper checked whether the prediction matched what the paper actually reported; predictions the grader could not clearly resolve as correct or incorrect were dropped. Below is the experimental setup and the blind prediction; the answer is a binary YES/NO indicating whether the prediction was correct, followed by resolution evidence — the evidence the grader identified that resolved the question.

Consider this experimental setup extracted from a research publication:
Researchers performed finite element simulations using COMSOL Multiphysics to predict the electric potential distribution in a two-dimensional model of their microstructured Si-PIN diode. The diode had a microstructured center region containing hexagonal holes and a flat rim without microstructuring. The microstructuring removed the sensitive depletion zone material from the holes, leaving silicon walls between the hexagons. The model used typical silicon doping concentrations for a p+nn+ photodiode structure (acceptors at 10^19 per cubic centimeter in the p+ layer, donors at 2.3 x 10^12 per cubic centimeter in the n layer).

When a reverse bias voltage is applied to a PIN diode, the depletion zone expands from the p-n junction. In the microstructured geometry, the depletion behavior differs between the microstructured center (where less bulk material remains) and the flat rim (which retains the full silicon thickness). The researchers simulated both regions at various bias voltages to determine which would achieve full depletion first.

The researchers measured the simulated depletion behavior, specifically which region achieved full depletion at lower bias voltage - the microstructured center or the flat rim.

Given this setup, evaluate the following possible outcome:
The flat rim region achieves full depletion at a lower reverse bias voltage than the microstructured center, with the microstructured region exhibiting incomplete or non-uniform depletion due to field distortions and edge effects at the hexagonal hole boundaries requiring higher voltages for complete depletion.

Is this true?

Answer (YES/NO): NO